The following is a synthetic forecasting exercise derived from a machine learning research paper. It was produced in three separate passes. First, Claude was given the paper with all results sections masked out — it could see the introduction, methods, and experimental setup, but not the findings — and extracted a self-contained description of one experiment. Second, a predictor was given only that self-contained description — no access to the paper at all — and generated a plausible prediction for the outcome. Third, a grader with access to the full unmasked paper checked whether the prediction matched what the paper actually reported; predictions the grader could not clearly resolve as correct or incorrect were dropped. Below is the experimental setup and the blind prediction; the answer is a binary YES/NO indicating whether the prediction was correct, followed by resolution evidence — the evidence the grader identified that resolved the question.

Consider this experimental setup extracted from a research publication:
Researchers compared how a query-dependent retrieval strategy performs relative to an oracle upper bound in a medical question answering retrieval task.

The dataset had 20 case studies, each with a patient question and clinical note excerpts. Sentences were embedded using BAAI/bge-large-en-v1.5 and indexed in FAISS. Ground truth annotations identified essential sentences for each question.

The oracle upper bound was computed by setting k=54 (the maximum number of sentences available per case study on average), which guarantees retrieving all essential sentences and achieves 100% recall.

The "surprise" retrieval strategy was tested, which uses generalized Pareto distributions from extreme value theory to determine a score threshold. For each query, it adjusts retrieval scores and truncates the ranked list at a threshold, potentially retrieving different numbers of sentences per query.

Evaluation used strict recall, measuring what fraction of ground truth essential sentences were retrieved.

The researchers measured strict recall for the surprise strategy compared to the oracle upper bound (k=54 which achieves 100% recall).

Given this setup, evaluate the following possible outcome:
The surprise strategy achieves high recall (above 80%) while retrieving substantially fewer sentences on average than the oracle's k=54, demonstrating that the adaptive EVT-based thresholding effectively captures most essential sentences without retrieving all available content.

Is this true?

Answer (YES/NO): NO